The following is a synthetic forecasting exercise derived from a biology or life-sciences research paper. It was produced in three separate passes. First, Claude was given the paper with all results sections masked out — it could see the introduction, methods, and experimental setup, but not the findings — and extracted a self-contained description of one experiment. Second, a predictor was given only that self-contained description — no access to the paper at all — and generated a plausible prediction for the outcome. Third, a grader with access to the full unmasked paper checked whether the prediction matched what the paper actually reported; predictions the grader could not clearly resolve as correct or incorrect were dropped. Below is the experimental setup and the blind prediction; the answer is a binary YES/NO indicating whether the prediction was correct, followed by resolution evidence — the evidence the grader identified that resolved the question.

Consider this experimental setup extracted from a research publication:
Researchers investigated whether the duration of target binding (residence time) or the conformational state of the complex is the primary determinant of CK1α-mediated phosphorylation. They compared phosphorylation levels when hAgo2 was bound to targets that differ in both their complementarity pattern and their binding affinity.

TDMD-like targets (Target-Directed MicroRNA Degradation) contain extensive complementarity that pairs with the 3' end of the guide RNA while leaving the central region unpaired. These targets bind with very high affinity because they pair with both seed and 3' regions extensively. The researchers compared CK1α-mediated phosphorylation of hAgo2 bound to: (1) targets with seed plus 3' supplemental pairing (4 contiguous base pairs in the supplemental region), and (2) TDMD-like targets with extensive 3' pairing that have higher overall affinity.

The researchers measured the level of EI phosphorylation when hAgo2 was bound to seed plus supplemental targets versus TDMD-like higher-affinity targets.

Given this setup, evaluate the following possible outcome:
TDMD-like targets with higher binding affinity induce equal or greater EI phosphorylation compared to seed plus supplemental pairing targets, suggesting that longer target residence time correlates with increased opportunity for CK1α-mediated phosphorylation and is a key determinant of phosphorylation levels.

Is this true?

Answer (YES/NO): NO